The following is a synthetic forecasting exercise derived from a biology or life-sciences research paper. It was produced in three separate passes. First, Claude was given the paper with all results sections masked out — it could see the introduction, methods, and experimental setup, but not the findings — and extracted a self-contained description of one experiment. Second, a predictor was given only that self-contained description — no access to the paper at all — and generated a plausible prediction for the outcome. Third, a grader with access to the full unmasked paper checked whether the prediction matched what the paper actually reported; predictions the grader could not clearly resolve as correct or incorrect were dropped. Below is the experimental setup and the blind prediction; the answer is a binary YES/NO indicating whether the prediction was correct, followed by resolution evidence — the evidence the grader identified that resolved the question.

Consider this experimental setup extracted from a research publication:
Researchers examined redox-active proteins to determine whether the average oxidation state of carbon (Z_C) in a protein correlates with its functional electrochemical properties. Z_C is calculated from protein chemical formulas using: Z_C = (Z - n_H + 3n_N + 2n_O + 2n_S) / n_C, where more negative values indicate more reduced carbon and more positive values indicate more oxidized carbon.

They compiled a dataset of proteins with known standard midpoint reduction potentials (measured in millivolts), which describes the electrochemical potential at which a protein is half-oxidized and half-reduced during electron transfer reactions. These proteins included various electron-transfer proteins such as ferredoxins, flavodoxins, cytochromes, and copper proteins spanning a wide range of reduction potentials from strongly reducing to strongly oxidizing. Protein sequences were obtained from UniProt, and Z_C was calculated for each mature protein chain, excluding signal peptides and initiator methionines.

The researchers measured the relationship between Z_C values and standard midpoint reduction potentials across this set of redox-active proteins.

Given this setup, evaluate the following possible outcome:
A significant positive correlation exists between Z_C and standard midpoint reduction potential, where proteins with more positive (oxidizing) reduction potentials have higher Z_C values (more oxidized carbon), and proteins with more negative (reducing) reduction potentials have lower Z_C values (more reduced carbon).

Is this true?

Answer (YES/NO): NO